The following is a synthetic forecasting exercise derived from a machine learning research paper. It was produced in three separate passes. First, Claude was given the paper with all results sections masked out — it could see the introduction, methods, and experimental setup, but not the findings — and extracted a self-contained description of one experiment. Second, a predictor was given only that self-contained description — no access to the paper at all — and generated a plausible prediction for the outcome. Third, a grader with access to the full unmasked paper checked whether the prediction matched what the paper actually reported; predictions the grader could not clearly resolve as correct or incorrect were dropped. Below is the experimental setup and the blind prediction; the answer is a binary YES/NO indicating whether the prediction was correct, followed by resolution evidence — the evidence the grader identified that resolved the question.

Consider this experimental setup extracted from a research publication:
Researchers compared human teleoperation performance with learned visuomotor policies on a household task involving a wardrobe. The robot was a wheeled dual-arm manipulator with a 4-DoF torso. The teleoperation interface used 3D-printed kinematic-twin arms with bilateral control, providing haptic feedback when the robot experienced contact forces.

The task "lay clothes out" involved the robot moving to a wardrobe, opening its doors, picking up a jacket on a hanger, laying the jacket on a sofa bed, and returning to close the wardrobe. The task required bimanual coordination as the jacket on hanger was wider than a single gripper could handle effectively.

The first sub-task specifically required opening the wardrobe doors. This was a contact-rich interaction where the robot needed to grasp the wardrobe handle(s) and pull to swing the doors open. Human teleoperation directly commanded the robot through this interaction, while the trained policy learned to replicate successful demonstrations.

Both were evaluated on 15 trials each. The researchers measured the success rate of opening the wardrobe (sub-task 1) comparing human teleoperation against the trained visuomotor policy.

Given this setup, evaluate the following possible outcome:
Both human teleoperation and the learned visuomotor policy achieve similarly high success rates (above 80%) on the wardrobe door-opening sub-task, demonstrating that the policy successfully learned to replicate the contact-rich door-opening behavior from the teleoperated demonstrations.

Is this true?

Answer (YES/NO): NO